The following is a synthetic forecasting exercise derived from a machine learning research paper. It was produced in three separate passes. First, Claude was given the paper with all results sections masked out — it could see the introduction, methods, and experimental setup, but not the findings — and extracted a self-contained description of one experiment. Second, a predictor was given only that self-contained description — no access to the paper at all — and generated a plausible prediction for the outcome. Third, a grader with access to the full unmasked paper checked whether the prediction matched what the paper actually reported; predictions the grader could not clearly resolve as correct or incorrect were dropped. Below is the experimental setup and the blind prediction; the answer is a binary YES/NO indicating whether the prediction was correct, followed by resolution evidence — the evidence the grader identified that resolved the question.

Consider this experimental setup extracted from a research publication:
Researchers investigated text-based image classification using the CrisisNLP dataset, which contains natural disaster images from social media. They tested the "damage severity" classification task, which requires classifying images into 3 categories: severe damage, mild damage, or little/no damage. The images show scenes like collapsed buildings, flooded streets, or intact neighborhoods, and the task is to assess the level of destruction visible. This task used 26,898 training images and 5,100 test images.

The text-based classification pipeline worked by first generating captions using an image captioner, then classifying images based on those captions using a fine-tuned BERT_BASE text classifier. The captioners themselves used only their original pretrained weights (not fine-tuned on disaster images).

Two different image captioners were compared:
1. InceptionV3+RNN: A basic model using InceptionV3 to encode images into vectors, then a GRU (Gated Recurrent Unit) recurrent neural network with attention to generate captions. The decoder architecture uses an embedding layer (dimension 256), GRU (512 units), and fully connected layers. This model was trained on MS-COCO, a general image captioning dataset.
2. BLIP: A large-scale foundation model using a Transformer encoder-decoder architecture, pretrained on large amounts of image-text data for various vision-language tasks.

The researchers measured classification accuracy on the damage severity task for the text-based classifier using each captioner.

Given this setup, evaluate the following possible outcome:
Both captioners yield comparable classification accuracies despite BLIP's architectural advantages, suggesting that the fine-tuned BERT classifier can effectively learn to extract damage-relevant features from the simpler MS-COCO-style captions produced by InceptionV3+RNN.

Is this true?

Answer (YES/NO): NO